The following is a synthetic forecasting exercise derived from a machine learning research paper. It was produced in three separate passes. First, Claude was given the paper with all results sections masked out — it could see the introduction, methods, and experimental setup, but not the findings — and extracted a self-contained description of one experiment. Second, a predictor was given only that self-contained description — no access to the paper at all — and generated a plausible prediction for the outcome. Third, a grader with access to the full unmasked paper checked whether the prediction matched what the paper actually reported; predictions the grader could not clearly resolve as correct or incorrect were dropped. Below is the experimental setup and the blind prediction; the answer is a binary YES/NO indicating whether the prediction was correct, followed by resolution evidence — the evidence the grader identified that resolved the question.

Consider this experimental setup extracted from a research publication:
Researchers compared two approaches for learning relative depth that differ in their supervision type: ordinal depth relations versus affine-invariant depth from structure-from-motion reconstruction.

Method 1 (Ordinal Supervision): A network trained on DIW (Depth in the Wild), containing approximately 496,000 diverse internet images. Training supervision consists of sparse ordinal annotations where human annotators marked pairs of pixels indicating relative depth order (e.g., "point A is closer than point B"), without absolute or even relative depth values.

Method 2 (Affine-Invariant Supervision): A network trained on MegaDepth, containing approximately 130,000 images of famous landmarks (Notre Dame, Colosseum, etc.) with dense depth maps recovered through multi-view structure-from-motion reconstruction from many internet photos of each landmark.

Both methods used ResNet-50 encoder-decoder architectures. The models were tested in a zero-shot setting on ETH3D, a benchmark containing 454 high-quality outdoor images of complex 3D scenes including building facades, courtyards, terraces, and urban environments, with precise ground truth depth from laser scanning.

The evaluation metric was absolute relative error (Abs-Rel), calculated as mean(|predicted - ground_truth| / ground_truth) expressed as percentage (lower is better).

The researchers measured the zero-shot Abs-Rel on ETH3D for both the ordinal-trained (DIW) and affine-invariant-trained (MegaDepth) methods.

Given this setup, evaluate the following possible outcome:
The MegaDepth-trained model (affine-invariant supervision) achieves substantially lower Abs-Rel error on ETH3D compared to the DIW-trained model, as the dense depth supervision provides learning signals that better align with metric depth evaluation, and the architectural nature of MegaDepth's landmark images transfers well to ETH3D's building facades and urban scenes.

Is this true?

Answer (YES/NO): NO